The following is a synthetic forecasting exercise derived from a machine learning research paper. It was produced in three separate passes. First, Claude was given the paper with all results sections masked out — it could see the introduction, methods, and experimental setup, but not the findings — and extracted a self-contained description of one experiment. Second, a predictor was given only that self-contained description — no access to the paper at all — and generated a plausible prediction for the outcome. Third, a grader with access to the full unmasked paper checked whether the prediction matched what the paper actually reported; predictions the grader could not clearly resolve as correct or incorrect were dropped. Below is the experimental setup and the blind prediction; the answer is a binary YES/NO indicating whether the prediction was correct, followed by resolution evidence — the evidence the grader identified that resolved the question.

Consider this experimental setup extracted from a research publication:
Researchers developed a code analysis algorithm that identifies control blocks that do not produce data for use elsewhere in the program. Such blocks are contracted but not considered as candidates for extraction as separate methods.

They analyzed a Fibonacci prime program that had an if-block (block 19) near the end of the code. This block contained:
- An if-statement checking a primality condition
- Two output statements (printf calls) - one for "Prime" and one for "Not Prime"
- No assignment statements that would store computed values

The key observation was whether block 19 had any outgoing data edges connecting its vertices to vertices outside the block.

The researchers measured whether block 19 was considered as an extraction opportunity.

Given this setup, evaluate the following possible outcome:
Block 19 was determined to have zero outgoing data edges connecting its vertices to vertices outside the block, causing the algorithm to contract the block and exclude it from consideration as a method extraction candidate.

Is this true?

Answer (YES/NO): YES